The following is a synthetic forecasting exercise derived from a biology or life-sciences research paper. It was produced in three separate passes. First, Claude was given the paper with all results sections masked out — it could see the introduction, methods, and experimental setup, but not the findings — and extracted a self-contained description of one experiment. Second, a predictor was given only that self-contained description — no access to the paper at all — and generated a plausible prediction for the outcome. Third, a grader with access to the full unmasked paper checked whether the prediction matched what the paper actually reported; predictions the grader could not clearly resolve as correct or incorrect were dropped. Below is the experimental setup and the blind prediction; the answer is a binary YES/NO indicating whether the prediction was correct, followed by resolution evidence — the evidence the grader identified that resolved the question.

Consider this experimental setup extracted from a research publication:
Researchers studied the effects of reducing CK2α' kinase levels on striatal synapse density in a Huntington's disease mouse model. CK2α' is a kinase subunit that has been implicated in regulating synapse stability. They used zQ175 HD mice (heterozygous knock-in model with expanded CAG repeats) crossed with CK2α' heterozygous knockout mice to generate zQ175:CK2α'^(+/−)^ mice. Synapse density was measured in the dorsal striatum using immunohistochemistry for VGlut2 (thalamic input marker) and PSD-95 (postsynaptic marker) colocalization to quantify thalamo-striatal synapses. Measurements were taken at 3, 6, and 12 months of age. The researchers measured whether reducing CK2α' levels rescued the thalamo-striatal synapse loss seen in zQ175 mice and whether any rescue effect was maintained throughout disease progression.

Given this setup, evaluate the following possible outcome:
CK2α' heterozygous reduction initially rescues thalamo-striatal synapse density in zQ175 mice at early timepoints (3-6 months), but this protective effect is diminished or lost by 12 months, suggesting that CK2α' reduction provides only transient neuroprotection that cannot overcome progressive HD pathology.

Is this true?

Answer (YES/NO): YES